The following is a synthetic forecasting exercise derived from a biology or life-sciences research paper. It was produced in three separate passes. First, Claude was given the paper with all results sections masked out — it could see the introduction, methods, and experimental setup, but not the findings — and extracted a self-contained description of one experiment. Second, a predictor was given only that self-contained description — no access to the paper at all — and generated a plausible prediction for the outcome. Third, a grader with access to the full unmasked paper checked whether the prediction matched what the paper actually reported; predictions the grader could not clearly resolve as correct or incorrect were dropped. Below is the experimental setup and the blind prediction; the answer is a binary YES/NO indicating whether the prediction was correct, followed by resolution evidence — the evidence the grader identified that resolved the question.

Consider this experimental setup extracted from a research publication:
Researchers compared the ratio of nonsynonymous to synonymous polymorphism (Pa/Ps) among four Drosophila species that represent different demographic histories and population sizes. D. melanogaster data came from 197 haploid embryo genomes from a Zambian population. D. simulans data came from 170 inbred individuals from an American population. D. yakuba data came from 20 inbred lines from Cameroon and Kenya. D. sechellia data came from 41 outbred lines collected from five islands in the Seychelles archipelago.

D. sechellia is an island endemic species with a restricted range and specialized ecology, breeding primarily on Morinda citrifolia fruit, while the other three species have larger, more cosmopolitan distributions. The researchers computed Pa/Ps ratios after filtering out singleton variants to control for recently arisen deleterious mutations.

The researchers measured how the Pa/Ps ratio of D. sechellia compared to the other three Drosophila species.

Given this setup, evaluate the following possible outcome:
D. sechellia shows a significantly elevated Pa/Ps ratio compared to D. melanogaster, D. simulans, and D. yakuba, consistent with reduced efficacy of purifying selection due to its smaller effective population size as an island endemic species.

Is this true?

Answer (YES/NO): YES